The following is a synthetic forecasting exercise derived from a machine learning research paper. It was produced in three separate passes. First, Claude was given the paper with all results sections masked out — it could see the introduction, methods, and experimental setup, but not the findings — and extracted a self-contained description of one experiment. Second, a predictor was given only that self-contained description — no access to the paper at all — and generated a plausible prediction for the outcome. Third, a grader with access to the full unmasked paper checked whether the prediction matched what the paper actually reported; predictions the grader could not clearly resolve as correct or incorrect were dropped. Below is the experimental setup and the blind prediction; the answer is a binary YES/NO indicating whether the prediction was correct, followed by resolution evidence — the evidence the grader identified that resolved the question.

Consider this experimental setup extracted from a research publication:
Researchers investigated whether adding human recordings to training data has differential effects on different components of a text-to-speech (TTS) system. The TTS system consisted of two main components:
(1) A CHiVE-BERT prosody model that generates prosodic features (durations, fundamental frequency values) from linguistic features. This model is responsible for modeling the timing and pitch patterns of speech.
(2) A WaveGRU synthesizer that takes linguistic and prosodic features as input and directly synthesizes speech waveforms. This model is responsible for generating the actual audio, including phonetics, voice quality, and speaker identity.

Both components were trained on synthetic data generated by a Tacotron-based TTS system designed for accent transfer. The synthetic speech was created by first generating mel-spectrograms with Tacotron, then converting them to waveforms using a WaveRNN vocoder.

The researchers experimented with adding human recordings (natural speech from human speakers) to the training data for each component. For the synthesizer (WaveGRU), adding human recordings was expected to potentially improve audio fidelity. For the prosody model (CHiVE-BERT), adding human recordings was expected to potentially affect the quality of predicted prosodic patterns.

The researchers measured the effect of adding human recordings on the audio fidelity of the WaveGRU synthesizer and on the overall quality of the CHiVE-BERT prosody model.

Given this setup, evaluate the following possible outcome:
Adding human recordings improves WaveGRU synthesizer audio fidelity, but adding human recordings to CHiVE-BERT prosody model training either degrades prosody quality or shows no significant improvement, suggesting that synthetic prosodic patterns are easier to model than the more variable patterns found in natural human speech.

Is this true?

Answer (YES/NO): YES